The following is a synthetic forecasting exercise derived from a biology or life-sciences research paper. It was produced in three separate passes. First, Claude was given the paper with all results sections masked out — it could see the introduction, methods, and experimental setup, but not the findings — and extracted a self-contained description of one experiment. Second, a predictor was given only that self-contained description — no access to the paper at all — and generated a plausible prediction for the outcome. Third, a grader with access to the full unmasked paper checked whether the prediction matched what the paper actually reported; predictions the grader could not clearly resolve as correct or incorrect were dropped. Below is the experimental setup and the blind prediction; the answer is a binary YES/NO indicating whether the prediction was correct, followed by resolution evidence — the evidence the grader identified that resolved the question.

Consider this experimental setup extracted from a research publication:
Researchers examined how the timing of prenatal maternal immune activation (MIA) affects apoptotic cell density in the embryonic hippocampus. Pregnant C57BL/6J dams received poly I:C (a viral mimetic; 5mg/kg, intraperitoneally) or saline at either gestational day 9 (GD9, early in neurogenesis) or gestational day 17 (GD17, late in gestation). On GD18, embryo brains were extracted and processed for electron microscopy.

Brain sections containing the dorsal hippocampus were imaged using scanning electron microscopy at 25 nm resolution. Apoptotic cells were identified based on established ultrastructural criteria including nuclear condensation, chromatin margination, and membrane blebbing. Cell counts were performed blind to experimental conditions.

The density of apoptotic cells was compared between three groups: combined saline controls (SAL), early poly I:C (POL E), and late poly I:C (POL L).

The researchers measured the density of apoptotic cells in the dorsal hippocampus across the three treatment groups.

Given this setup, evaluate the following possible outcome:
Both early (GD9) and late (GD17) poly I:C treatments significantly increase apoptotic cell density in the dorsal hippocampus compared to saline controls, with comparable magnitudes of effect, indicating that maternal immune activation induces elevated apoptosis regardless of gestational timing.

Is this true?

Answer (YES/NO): NO